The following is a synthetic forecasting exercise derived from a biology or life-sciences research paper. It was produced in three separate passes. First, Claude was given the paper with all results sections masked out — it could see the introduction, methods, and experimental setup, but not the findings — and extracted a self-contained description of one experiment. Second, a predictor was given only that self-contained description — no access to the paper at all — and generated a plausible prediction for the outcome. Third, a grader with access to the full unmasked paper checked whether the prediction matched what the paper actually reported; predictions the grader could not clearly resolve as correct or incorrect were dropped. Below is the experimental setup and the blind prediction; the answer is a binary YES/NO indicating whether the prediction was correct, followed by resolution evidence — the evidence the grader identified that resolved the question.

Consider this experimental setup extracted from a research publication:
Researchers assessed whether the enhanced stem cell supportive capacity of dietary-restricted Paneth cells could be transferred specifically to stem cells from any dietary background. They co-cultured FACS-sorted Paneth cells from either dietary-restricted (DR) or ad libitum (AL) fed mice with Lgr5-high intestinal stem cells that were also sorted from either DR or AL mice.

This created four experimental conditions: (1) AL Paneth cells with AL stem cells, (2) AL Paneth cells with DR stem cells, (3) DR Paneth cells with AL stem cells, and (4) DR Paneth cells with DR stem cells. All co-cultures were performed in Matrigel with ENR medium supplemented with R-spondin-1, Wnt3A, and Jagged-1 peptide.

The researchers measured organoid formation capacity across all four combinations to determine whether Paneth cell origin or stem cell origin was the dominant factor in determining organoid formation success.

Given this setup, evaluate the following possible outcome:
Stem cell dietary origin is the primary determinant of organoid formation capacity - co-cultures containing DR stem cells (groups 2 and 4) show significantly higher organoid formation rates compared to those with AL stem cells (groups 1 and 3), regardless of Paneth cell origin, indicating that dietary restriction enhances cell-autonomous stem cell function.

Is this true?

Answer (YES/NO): NO